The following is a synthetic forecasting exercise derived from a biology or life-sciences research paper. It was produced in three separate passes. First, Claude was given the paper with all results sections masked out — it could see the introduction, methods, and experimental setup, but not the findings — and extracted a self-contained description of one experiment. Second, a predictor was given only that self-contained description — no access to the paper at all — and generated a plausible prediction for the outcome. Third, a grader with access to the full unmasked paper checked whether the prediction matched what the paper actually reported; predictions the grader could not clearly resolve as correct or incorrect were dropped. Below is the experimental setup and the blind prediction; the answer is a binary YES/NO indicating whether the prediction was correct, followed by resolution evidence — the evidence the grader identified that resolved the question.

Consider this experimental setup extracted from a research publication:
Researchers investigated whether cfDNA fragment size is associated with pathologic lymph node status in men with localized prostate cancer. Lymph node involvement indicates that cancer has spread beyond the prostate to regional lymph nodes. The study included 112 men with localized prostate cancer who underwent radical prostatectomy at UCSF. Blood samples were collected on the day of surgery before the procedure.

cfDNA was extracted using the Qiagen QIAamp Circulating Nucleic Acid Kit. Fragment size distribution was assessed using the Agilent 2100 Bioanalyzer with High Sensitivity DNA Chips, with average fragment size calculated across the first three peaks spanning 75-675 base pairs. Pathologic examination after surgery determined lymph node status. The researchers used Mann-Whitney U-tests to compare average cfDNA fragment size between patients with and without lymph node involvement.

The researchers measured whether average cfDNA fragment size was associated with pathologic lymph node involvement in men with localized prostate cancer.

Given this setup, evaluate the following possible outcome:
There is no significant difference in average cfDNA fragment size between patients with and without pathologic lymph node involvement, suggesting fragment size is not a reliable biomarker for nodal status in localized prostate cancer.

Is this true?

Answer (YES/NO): YES